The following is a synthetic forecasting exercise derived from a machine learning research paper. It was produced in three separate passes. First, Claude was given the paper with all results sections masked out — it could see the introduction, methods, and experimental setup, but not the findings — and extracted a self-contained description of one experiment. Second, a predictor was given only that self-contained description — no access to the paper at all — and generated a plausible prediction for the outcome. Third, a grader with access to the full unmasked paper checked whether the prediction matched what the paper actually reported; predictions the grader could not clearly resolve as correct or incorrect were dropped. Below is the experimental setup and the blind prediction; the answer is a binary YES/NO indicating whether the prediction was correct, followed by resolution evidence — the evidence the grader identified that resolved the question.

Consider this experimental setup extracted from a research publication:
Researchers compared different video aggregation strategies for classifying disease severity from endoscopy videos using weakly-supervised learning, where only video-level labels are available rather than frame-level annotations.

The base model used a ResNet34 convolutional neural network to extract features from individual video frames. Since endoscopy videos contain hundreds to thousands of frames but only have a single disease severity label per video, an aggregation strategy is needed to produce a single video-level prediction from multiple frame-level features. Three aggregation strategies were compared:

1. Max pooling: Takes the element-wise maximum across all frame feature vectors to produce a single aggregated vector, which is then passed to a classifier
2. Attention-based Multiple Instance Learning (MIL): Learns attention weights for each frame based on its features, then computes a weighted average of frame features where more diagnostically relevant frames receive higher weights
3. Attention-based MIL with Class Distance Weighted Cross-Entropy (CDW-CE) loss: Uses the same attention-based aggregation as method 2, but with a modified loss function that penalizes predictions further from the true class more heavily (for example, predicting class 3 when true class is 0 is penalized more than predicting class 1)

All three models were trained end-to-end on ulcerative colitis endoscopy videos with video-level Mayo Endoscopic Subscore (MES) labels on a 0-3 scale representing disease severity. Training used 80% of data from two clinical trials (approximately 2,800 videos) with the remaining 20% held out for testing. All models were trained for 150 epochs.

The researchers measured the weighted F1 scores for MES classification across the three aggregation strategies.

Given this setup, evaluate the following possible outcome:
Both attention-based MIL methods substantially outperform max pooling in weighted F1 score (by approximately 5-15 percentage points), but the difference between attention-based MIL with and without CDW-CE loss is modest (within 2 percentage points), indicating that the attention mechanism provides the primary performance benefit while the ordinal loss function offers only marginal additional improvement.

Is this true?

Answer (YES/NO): NO